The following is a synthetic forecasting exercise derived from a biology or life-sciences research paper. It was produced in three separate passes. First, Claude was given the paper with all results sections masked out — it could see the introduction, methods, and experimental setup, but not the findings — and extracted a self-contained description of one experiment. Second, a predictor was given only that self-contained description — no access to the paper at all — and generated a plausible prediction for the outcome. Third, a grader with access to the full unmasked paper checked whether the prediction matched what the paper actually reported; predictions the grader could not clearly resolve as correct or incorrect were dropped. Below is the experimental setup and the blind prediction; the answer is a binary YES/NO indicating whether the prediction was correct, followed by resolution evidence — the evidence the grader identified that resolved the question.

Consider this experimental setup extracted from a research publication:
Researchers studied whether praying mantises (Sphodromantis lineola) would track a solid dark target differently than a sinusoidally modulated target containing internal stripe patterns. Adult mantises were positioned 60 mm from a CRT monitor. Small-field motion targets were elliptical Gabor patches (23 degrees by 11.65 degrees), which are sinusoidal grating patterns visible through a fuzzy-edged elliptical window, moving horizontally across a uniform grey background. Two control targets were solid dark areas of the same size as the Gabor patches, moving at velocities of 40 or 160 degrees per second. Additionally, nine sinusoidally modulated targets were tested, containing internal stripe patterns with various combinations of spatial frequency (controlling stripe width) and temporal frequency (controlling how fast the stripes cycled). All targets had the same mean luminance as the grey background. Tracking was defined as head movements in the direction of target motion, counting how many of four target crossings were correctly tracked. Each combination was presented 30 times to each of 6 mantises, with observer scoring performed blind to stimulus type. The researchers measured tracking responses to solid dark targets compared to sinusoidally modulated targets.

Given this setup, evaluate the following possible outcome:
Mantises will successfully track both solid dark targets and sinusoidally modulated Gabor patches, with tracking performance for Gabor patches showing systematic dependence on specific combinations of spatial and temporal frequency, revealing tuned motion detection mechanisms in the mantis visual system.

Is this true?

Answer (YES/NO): NO